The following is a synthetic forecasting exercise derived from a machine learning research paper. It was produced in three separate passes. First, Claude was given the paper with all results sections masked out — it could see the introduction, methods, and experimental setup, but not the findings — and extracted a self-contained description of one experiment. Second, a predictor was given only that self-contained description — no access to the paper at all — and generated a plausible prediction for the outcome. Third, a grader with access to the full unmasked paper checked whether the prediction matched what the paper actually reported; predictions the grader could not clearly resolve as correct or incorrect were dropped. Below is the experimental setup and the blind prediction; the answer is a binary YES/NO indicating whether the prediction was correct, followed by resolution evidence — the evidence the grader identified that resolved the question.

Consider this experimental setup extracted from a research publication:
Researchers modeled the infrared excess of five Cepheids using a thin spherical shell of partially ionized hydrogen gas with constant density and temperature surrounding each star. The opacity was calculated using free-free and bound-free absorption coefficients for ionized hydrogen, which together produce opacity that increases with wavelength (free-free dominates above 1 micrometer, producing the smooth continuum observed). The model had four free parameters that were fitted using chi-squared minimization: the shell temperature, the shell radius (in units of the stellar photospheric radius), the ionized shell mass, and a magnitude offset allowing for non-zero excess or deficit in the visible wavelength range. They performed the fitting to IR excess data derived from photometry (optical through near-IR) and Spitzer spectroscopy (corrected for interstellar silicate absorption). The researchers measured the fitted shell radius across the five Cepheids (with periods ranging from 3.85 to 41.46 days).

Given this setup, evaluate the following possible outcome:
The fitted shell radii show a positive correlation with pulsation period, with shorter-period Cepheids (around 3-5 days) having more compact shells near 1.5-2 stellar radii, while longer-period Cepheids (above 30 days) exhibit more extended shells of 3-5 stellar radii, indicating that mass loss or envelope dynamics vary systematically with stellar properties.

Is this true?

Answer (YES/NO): NO